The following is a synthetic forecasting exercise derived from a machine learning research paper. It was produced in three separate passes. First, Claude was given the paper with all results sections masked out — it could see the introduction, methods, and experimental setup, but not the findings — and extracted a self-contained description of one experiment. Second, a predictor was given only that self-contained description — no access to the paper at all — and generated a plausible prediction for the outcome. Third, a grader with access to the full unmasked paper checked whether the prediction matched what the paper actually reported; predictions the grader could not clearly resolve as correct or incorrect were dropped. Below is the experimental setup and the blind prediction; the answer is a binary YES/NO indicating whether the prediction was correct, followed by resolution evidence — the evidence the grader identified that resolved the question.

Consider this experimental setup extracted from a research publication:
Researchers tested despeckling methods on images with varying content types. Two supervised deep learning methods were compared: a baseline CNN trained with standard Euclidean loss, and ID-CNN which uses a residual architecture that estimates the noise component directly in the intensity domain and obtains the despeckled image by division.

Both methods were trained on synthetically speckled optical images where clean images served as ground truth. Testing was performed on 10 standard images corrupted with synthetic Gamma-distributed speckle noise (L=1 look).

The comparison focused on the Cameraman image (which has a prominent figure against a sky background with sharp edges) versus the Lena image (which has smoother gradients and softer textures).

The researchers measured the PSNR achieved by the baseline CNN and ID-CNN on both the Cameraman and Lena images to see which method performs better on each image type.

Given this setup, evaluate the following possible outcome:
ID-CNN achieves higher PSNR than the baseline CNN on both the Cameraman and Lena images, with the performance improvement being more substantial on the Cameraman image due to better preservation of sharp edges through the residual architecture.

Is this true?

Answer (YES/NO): NO